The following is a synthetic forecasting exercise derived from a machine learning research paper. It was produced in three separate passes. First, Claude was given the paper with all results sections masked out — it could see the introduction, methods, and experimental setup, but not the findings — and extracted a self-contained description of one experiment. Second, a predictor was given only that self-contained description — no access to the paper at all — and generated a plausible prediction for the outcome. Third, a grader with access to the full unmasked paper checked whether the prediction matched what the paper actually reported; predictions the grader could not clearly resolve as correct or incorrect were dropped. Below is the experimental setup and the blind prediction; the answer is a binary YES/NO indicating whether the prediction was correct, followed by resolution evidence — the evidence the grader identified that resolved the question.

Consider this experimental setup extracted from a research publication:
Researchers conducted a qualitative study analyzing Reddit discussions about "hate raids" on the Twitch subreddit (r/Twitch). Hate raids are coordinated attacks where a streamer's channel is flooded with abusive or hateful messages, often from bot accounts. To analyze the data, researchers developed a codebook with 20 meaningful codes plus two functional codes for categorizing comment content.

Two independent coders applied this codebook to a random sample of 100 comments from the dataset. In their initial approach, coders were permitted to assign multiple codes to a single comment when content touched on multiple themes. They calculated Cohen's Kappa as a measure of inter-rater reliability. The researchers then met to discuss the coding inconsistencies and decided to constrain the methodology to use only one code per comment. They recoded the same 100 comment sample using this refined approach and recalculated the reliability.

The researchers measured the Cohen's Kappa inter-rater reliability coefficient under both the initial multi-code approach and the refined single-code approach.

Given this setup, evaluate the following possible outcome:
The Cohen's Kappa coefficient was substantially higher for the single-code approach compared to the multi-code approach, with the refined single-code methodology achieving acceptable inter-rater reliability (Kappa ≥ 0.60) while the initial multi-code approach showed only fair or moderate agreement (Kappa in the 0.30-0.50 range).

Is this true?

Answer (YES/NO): NO